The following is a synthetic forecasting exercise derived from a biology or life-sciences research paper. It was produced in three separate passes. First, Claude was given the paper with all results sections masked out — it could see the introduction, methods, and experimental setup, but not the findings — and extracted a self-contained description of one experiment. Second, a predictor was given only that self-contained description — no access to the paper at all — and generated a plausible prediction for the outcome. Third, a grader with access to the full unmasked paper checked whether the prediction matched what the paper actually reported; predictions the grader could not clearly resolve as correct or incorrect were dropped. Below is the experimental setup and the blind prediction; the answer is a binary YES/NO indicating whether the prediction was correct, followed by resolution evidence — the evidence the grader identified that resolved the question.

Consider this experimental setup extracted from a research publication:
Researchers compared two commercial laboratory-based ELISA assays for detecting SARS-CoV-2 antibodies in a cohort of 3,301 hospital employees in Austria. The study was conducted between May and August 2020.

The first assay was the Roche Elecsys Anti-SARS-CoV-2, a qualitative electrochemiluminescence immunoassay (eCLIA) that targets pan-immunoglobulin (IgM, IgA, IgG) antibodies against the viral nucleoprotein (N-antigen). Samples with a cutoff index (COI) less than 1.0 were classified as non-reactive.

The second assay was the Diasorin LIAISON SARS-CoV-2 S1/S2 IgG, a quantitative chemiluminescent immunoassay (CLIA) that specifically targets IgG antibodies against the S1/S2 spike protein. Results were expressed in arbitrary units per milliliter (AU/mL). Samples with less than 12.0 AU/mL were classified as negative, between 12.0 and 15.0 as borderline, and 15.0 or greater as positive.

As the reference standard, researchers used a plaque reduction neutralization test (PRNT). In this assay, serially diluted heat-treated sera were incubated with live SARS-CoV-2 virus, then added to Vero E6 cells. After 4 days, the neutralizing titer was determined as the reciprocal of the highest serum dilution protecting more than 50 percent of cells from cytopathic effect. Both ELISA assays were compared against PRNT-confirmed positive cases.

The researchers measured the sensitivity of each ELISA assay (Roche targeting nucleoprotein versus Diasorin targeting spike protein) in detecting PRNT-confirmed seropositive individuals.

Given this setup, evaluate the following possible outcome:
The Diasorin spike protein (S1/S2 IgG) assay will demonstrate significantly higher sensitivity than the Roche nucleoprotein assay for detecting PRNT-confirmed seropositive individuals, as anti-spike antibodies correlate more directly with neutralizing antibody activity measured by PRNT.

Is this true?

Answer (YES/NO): NO